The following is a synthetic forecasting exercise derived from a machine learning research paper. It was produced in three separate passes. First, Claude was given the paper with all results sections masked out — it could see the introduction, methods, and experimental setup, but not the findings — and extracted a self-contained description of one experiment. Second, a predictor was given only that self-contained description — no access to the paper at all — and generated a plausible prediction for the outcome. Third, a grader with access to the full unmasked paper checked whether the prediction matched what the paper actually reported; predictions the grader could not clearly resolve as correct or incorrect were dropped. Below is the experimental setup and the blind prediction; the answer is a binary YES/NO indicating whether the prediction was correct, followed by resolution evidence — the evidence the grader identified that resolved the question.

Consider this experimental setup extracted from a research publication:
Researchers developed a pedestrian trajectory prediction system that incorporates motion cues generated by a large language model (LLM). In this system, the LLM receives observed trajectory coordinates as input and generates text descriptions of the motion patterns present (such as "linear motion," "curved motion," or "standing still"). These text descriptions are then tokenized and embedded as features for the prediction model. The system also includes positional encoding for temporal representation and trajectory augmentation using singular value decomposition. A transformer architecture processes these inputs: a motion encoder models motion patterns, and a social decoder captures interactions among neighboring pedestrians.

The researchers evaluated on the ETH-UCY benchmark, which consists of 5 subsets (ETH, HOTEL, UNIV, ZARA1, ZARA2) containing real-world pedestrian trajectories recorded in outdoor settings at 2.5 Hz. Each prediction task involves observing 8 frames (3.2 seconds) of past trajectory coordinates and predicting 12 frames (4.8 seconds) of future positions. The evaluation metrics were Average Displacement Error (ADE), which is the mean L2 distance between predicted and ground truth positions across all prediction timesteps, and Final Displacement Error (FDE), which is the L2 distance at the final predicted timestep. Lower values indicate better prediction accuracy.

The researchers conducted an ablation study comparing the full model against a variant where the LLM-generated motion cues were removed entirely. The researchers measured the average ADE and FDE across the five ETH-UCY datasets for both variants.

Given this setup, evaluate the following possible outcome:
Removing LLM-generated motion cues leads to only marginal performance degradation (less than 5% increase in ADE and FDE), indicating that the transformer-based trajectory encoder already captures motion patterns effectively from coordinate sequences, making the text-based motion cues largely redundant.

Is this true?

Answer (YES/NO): NO